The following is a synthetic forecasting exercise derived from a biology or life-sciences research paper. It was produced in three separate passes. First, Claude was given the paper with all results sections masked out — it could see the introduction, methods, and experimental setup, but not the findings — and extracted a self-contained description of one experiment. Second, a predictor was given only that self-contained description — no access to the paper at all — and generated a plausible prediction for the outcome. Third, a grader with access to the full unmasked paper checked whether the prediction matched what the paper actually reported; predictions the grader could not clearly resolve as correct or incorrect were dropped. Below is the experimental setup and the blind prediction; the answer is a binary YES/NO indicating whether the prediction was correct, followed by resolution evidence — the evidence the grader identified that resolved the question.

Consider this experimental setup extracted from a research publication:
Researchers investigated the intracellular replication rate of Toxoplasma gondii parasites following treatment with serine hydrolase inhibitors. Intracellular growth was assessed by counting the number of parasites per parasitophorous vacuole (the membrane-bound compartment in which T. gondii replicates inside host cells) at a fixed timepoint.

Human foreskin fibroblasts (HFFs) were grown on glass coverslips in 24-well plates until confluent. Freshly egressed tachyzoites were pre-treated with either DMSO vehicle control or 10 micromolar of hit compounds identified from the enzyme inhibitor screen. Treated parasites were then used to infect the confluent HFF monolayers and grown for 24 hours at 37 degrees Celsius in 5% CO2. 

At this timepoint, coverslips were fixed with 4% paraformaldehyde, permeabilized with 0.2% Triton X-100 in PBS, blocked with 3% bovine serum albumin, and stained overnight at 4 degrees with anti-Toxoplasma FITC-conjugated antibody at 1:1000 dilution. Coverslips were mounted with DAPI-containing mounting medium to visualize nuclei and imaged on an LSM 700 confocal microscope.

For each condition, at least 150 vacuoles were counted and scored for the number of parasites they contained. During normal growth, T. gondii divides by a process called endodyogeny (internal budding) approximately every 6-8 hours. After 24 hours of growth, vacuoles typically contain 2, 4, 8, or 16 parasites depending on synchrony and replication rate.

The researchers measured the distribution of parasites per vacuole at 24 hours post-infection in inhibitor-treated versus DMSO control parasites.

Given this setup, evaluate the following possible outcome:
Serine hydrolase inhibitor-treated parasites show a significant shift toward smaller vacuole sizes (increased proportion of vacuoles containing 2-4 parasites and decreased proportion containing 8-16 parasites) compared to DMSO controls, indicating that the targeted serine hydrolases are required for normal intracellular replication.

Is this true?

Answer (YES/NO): YES